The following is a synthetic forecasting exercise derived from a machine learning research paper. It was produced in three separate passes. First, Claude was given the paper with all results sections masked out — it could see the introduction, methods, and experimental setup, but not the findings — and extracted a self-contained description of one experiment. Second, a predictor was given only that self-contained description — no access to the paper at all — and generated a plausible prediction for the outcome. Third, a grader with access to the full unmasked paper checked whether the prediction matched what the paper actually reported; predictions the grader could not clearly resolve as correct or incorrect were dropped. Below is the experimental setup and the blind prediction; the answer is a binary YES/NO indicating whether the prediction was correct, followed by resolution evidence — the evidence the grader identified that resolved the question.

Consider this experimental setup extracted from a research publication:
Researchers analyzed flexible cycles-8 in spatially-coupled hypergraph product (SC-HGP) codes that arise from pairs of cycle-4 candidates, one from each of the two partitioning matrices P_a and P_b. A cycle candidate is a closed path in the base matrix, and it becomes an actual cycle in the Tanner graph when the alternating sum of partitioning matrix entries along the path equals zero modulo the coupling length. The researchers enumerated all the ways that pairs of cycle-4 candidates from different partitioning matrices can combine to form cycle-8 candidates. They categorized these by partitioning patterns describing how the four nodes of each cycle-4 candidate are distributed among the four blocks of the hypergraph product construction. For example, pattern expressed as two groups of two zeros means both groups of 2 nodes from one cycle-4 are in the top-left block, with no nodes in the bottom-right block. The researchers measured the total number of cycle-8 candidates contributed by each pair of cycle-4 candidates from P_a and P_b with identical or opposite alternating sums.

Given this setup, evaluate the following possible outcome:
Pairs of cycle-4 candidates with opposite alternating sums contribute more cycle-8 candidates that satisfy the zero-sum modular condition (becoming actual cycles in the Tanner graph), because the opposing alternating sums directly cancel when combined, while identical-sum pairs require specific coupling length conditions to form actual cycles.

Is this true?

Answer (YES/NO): NO